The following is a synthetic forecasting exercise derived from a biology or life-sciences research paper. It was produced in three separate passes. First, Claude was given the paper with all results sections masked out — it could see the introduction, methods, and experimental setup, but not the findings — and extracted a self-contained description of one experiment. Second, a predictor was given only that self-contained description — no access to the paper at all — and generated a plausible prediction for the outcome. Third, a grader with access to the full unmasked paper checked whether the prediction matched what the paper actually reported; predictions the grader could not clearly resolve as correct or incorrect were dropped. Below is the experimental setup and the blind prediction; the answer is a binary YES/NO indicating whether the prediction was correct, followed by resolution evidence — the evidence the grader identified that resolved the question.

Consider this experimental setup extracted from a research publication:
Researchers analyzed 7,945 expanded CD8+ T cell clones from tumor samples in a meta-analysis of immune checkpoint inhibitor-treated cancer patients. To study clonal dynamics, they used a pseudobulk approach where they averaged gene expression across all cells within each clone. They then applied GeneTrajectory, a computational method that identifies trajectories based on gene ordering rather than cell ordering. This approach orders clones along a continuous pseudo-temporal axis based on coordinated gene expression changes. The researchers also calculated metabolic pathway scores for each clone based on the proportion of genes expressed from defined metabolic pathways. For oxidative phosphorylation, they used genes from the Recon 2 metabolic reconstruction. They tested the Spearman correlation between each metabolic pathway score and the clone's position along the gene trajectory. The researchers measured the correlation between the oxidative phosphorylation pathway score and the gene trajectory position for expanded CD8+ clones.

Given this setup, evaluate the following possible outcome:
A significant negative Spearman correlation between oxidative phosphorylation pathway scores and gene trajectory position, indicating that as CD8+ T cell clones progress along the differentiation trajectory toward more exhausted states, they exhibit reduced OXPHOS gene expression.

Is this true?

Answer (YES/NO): NO